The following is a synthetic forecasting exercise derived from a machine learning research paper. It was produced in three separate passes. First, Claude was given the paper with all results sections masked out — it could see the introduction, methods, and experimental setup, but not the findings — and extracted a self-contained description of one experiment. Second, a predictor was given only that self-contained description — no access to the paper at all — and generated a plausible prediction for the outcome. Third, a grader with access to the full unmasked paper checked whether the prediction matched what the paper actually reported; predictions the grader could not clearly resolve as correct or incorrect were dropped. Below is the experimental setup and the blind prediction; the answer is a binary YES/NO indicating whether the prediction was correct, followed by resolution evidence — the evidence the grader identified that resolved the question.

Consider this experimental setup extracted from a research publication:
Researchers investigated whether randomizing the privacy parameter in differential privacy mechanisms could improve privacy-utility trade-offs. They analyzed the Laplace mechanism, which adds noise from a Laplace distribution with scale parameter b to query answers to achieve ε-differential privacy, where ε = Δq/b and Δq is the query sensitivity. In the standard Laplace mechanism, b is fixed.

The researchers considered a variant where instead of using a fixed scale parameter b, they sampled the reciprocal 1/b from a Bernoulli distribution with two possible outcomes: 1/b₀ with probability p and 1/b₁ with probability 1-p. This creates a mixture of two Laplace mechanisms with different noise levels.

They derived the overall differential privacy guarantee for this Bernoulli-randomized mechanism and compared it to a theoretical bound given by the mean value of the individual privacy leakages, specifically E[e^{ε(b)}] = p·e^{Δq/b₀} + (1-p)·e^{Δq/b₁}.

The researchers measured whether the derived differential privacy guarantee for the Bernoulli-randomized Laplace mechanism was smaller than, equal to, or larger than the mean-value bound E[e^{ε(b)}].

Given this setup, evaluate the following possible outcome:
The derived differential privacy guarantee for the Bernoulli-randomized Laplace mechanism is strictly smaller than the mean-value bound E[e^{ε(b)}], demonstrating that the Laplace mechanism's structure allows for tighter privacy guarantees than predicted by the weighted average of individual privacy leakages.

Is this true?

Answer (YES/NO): NO